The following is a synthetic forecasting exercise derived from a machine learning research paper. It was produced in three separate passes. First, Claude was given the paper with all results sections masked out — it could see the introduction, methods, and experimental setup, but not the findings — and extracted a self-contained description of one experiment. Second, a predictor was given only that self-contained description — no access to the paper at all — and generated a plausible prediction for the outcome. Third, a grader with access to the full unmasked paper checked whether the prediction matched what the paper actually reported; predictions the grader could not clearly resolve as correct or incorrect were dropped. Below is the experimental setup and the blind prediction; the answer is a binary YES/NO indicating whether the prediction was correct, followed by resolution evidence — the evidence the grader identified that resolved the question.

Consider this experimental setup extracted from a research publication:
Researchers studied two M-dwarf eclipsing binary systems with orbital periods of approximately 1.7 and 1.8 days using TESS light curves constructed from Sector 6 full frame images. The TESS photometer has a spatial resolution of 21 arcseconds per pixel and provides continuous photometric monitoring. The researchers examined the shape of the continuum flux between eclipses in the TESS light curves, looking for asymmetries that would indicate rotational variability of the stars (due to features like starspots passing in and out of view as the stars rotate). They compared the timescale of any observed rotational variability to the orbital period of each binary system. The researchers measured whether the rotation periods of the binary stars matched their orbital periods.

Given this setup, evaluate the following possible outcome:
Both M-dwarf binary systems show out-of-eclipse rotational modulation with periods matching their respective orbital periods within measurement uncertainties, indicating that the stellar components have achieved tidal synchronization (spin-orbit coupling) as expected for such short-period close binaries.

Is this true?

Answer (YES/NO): YES